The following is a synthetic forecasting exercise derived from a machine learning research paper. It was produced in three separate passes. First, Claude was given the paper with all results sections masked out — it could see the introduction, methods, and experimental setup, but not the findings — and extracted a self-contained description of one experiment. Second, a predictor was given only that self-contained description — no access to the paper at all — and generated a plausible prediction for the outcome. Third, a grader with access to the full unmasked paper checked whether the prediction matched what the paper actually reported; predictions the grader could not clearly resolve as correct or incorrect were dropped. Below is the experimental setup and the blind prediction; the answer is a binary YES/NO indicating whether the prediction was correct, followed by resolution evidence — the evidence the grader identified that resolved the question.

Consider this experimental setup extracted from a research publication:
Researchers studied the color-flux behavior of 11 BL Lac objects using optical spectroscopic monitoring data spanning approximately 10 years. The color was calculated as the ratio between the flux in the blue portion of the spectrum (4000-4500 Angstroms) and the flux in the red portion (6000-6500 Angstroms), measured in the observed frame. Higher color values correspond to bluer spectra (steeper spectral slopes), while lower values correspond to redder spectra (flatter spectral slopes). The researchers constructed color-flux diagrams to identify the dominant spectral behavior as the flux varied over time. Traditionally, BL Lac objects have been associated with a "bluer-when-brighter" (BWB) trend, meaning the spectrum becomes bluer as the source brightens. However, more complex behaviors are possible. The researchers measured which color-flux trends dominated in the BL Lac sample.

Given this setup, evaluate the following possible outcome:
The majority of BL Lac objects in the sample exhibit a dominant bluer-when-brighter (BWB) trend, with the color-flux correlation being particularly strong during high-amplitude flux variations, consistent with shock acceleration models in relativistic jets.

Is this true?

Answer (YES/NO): NO